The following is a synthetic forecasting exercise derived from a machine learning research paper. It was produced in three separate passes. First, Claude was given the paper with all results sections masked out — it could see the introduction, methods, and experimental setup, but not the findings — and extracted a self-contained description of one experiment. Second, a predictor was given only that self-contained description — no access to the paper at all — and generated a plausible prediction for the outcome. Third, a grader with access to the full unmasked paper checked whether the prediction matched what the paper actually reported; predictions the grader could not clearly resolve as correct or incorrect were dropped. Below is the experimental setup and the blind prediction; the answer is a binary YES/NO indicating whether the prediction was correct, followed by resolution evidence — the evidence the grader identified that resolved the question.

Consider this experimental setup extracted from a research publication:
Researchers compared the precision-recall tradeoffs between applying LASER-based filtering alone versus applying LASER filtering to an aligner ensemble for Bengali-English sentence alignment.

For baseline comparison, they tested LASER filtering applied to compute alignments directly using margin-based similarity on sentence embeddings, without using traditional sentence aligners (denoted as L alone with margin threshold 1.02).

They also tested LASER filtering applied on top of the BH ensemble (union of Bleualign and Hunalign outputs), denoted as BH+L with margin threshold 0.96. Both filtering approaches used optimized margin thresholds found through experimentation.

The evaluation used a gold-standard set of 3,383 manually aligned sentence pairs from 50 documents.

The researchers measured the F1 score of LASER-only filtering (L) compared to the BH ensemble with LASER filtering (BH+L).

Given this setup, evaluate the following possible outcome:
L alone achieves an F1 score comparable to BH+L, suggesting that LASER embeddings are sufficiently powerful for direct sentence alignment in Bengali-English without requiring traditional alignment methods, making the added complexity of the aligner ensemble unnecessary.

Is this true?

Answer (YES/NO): NO